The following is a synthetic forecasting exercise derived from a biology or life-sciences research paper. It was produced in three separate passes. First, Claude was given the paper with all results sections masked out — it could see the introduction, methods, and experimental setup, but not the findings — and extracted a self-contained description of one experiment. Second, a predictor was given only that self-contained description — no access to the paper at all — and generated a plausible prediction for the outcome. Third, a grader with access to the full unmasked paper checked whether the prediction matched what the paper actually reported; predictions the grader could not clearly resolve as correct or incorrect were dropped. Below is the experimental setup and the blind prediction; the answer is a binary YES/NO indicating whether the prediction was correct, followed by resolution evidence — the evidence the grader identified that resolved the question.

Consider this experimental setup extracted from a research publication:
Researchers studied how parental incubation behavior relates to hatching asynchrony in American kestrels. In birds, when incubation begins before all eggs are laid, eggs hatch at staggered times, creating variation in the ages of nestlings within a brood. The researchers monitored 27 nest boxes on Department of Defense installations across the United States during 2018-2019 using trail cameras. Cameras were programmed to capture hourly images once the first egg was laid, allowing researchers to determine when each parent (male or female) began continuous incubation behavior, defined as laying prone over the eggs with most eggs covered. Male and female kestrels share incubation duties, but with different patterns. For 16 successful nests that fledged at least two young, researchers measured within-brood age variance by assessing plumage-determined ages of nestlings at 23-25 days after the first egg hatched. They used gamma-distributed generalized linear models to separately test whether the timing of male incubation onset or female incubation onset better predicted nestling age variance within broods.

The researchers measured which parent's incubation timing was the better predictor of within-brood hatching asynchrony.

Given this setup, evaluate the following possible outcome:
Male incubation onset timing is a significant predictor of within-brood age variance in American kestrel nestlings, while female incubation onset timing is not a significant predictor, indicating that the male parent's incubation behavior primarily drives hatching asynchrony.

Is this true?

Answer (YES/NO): YES